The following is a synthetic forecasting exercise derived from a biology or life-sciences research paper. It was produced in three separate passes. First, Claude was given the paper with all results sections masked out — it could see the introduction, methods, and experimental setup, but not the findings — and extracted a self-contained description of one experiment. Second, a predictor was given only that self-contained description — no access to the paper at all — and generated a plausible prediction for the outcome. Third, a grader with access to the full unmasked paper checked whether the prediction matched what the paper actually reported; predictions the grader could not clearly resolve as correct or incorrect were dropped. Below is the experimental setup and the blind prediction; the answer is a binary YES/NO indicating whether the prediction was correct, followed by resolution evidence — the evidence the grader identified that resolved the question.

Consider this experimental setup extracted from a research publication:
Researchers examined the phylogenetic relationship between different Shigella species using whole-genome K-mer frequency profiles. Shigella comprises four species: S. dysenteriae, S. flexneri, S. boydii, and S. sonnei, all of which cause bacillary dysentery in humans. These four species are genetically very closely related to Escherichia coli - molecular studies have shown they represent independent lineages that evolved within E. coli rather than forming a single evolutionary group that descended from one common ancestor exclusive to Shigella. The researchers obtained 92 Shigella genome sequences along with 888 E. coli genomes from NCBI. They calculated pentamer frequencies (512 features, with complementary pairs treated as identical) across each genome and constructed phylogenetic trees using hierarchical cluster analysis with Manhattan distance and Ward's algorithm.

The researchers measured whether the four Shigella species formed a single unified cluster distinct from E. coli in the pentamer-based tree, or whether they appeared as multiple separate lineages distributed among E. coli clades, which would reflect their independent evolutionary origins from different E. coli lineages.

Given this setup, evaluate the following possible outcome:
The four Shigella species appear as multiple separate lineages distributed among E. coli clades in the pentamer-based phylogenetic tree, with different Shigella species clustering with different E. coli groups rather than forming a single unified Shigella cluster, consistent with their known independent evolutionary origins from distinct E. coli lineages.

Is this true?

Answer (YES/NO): NO